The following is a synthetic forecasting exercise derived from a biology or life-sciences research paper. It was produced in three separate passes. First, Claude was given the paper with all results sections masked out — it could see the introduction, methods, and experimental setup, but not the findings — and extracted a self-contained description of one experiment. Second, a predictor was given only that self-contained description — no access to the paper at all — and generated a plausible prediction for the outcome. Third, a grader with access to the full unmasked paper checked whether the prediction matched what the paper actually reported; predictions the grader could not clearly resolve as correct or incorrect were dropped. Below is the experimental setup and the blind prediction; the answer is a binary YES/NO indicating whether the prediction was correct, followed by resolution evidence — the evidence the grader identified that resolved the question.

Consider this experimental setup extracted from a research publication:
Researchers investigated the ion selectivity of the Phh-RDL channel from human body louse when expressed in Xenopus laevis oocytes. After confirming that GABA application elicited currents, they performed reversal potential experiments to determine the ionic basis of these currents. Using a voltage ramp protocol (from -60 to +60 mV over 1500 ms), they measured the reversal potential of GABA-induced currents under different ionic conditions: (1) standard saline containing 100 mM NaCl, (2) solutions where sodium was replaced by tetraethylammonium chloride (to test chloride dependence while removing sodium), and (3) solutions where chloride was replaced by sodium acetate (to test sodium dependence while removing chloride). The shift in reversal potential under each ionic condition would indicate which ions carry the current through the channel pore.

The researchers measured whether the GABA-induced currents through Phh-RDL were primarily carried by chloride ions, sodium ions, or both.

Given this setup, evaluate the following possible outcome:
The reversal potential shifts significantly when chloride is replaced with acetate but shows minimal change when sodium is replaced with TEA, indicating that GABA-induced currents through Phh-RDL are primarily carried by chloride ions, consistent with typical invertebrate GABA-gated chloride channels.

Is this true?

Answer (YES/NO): YES